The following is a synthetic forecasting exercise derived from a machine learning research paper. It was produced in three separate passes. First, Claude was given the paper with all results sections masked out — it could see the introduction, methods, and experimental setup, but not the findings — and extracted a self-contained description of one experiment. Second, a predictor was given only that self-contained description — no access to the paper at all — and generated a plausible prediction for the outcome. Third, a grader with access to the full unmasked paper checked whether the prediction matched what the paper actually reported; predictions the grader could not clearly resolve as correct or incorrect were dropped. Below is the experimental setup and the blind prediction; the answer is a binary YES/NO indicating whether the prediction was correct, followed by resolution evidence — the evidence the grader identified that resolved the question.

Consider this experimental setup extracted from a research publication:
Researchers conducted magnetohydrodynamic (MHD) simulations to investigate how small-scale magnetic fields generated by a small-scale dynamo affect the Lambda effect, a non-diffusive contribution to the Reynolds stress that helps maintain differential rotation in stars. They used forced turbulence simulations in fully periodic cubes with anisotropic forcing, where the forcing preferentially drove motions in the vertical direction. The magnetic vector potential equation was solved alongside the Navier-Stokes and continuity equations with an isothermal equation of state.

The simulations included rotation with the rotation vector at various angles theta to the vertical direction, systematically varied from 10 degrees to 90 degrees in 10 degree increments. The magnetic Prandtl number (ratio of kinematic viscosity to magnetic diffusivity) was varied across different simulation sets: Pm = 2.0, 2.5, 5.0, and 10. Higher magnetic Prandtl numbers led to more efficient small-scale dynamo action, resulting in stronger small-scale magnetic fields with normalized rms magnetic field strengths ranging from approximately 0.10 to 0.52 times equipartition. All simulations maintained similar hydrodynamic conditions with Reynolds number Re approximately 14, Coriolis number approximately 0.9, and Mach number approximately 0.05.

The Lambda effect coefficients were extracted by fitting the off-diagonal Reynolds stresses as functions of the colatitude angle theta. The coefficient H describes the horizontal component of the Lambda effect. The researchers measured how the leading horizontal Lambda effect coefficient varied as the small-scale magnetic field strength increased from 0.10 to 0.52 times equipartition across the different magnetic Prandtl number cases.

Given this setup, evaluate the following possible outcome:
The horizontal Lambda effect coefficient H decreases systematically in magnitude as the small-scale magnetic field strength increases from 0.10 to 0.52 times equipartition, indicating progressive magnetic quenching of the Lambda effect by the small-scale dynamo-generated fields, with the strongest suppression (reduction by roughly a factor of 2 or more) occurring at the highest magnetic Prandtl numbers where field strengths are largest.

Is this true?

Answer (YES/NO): YES